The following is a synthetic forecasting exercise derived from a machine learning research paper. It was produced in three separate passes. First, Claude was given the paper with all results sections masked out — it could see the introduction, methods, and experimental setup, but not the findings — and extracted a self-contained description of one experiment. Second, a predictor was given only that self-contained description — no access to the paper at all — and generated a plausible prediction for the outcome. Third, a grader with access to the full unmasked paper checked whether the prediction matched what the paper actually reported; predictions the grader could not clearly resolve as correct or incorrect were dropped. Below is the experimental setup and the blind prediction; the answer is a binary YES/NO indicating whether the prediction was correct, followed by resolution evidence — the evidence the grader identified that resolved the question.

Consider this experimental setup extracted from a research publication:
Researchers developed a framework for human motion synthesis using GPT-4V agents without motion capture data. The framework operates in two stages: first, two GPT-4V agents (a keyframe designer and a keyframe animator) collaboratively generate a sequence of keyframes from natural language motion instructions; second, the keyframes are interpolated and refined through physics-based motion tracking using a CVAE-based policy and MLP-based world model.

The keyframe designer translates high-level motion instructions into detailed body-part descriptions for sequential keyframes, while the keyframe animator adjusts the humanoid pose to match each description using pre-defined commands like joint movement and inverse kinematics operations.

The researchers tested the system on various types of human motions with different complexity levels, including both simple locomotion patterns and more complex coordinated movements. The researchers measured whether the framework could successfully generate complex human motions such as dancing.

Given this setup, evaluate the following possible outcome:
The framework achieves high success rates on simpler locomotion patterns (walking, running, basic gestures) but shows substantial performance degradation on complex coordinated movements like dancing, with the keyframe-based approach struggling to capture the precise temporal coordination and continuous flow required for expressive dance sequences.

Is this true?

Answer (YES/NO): YES